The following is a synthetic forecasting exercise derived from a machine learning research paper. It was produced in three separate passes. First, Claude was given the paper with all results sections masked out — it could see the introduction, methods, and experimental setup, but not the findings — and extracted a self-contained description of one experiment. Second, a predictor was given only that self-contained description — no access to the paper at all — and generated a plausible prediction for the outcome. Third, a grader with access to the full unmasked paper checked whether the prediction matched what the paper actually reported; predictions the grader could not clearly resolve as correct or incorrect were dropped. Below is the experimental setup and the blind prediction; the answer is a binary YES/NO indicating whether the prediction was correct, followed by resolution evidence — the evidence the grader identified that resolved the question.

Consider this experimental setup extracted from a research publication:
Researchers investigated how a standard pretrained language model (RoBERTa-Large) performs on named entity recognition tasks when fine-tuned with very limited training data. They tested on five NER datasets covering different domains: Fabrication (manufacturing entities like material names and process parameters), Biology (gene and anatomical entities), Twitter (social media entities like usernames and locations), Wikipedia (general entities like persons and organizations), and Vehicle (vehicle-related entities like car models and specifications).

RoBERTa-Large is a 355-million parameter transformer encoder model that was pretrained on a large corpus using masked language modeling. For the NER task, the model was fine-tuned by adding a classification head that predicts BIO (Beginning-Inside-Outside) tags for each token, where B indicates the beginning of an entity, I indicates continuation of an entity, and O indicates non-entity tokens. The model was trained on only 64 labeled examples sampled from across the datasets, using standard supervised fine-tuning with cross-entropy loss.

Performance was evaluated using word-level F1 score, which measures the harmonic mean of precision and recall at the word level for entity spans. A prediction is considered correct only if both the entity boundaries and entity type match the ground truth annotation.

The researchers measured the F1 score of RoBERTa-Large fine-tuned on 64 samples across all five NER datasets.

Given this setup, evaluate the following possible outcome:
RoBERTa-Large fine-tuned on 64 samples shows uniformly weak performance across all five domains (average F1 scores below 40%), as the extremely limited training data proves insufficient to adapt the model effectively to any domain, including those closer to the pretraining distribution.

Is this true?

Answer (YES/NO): NO